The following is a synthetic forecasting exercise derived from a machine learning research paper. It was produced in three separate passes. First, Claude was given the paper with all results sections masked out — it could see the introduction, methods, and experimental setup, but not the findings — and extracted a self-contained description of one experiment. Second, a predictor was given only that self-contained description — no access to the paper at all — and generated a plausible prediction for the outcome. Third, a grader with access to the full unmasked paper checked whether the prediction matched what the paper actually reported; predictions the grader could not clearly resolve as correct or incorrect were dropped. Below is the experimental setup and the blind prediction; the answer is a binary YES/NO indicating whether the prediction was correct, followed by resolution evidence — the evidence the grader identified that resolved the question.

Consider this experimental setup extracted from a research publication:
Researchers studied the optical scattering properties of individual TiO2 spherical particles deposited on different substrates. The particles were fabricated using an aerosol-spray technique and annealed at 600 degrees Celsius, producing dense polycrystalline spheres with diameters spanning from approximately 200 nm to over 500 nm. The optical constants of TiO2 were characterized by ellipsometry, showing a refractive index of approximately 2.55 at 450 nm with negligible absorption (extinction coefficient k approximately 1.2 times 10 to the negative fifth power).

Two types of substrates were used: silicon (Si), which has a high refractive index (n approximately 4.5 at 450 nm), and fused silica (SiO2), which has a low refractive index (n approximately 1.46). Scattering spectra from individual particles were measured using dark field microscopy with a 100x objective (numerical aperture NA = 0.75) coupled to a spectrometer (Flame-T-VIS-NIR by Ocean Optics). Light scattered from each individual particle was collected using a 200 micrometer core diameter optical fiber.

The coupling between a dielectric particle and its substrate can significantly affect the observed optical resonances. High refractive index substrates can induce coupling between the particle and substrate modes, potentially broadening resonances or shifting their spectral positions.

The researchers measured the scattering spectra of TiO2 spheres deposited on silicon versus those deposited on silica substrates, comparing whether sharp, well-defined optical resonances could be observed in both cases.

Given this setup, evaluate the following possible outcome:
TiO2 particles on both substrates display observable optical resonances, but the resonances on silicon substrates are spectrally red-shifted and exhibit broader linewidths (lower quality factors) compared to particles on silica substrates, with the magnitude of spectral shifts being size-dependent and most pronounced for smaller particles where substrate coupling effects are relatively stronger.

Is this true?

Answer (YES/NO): NO